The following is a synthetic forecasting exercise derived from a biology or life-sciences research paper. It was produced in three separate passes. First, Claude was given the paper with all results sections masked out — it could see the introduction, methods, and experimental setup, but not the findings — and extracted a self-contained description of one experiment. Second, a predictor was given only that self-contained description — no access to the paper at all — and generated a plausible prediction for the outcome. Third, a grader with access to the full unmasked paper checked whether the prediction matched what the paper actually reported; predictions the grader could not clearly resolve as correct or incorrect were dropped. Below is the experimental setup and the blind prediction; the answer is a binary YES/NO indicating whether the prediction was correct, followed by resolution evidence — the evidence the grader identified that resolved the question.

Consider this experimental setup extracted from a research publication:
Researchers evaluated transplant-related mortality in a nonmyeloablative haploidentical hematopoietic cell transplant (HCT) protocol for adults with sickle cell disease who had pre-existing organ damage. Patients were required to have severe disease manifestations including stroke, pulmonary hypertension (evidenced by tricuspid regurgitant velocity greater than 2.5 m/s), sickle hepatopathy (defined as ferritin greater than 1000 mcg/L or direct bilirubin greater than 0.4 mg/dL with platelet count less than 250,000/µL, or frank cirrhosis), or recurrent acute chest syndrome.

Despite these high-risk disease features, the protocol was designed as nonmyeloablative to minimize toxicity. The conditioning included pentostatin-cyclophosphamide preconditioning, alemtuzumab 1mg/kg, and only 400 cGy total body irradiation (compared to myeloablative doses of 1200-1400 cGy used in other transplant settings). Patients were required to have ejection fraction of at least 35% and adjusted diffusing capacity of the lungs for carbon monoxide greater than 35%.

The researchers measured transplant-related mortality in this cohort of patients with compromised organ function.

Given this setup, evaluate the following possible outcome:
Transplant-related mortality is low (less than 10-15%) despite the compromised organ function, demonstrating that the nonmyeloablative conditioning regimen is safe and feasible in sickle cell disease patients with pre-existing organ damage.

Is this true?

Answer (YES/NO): YES